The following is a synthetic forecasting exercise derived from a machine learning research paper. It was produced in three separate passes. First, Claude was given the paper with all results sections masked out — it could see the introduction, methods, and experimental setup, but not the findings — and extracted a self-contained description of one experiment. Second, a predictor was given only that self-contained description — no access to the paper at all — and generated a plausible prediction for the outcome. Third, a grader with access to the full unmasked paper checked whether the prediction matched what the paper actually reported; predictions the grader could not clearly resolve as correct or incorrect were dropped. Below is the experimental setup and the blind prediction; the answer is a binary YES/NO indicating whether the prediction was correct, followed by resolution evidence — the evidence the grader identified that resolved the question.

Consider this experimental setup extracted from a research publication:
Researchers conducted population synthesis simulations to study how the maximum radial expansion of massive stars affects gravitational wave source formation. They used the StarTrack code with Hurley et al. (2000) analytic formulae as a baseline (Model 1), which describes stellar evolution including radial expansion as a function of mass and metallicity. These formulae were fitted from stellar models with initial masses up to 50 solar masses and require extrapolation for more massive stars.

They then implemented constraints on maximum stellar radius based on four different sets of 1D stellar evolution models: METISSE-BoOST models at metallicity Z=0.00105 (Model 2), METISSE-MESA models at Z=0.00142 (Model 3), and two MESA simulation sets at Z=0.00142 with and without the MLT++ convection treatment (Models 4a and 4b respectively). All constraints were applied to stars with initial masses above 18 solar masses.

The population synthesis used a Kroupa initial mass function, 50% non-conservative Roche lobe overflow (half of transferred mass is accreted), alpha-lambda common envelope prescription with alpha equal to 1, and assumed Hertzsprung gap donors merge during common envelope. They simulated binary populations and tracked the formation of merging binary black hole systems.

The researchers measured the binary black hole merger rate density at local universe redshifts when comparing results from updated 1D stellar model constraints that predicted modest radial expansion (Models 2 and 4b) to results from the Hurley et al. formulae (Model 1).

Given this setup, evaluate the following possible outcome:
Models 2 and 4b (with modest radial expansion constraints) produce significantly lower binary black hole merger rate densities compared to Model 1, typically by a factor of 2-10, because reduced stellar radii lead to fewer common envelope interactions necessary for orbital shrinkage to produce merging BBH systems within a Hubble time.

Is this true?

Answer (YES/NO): NO